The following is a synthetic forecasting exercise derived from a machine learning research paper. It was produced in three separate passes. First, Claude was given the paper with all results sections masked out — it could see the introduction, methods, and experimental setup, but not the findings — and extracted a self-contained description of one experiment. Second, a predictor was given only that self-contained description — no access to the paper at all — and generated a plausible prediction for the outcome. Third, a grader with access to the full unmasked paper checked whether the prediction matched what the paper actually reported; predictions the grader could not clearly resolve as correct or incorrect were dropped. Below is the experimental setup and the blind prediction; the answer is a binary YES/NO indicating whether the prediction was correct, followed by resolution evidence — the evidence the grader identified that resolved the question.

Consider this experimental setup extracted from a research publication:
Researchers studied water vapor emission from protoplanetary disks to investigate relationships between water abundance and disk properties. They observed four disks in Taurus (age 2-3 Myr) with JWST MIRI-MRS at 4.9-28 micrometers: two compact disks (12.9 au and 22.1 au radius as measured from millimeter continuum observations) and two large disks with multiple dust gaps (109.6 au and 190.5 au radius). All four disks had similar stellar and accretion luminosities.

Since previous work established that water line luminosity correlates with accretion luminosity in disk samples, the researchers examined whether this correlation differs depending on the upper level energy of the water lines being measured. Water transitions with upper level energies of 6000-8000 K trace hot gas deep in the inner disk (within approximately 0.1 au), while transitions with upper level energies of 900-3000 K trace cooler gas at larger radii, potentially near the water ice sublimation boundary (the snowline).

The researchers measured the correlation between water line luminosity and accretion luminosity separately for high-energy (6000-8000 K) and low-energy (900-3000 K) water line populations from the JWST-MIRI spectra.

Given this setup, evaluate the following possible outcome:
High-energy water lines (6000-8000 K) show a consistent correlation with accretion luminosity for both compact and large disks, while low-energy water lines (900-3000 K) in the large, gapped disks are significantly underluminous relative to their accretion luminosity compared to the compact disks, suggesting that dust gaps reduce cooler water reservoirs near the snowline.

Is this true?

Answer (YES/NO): YES